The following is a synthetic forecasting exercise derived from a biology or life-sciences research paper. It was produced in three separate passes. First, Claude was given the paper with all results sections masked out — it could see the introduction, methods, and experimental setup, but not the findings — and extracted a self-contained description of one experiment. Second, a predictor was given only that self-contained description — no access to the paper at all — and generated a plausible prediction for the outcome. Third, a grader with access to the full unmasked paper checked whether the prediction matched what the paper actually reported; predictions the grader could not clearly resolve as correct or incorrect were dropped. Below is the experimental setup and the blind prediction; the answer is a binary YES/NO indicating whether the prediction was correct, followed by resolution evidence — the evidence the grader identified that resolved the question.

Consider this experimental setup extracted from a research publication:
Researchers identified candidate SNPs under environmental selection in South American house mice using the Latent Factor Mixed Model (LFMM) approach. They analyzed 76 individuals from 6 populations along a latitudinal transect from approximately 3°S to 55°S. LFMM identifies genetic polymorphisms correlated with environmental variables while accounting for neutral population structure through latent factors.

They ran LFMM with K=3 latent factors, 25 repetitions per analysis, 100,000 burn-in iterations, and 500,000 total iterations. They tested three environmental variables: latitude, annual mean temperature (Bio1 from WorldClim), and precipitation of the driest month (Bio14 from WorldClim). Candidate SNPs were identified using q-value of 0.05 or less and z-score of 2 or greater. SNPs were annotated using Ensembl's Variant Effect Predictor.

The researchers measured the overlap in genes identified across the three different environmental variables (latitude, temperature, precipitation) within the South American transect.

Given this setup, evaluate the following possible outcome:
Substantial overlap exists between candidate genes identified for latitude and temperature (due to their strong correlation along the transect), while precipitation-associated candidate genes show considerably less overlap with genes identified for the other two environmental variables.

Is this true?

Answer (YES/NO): YES